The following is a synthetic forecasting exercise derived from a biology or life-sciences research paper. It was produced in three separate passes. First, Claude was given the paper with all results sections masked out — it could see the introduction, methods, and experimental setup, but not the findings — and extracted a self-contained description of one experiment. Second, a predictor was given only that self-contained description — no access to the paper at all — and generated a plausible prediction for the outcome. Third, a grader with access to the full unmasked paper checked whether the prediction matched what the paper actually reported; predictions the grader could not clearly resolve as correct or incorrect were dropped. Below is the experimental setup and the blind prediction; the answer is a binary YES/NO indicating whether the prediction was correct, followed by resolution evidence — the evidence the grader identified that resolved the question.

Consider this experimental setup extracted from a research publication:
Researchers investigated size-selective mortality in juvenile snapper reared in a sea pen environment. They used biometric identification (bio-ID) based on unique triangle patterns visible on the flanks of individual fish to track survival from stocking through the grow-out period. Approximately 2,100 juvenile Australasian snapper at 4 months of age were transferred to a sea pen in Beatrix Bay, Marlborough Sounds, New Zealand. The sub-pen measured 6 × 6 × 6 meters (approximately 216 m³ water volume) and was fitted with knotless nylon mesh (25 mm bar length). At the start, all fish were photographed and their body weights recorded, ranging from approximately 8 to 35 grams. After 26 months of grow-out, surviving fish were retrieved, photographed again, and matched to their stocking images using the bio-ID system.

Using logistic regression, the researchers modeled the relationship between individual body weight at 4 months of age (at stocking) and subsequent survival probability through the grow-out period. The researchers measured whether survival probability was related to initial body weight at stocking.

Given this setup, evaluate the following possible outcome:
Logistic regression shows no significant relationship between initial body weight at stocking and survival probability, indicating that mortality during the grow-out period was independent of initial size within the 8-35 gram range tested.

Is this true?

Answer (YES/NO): NO